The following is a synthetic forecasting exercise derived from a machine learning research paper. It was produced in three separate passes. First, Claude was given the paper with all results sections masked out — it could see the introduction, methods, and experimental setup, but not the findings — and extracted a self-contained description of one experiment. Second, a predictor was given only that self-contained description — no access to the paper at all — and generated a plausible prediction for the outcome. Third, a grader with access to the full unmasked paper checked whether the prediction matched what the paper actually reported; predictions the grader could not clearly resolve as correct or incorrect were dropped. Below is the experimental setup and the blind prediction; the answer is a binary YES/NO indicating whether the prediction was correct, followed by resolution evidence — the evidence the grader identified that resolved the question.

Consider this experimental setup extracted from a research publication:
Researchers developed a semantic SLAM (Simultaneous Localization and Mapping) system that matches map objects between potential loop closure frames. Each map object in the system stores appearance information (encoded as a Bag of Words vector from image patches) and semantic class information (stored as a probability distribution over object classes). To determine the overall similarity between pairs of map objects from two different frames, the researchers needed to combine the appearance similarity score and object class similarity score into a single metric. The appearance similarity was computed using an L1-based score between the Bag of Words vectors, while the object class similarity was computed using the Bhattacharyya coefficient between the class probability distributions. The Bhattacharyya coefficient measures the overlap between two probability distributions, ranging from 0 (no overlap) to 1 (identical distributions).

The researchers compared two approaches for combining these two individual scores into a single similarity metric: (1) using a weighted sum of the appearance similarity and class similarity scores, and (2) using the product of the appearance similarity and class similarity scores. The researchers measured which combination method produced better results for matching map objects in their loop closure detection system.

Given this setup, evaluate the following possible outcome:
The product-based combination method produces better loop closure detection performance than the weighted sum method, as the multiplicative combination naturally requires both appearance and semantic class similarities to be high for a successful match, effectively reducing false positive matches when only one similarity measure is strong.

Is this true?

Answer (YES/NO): YES